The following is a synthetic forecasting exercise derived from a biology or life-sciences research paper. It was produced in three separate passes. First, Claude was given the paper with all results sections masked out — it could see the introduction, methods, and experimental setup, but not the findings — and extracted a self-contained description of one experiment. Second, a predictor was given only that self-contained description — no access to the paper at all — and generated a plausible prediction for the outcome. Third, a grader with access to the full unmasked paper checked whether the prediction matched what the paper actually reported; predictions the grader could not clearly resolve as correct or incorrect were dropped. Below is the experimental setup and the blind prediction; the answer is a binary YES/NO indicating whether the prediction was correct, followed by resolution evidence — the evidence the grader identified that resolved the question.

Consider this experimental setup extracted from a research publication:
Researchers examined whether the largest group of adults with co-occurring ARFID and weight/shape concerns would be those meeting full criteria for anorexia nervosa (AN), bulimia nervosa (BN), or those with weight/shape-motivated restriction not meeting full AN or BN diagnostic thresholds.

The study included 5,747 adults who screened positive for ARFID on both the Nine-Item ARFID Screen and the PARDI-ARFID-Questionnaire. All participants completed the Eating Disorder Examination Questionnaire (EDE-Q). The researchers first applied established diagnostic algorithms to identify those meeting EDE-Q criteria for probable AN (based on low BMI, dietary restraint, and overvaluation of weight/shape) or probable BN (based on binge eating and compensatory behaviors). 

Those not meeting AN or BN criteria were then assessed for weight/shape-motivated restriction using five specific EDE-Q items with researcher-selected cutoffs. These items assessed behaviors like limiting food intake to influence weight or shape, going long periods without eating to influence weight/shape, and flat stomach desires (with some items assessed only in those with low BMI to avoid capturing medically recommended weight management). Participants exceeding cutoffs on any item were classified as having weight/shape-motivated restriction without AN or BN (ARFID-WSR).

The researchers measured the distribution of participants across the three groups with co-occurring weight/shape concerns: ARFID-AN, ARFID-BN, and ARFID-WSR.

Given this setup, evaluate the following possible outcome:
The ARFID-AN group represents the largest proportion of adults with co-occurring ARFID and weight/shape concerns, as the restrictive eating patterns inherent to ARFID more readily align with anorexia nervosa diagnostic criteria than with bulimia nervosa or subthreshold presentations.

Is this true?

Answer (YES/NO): NO